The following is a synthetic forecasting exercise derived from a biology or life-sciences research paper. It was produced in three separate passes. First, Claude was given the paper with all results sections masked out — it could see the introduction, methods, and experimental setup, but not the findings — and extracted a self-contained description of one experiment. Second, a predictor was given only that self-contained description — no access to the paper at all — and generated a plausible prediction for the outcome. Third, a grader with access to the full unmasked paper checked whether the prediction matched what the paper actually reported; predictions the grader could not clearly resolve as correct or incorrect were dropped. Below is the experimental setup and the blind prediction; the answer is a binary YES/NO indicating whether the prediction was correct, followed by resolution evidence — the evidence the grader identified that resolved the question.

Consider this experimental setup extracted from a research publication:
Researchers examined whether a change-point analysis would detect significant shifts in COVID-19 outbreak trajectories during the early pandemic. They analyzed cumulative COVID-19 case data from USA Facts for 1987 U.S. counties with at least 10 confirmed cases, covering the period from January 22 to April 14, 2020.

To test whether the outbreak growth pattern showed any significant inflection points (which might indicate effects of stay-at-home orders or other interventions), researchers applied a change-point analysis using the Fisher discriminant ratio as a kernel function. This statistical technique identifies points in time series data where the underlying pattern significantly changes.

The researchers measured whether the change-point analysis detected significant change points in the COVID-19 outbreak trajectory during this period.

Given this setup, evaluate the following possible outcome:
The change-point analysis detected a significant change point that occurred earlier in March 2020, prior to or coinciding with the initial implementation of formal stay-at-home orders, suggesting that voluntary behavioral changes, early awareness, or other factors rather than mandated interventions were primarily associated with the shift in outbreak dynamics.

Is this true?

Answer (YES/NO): NO